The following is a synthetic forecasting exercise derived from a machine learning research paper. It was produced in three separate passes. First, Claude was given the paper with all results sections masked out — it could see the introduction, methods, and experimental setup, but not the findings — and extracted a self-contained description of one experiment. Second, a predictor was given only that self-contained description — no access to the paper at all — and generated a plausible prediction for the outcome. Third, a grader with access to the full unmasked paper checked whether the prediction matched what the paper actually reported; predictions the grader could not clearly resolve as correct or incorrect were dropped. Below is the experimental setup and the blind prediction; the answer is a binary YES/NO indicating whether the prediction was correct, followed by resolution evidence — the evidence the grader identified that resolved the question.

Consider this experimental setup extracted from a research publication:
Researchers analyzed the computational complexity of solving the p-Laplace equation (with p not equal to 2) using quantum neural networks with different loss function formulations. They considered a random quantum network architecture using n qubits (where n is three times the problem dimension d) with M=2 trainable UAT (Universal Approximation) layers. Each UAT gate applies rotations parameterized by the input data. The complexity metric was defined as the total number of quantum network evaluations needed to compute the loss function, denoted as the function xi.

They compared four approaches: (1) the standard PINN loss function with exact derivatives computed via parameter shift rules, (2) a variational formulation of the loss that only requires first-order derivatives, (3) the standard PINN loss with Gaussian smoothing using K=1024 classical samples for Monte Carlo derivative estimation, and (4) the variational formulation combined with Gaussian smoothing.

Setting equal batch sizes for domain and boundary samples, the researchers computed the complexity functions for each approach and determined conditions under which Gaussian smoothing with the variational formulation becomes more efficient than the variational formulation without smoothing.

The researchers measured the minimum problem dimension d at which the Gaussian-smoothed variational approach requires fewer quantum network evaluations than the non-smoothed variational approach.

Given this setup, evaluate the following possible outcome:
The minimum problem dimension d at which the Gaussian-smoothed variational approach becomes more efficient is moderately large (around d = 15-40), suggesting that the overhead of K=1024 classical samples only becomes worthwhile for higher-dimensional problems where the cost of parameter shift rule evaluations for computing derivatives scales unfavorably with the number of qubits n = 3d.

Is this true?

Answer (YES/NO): NO